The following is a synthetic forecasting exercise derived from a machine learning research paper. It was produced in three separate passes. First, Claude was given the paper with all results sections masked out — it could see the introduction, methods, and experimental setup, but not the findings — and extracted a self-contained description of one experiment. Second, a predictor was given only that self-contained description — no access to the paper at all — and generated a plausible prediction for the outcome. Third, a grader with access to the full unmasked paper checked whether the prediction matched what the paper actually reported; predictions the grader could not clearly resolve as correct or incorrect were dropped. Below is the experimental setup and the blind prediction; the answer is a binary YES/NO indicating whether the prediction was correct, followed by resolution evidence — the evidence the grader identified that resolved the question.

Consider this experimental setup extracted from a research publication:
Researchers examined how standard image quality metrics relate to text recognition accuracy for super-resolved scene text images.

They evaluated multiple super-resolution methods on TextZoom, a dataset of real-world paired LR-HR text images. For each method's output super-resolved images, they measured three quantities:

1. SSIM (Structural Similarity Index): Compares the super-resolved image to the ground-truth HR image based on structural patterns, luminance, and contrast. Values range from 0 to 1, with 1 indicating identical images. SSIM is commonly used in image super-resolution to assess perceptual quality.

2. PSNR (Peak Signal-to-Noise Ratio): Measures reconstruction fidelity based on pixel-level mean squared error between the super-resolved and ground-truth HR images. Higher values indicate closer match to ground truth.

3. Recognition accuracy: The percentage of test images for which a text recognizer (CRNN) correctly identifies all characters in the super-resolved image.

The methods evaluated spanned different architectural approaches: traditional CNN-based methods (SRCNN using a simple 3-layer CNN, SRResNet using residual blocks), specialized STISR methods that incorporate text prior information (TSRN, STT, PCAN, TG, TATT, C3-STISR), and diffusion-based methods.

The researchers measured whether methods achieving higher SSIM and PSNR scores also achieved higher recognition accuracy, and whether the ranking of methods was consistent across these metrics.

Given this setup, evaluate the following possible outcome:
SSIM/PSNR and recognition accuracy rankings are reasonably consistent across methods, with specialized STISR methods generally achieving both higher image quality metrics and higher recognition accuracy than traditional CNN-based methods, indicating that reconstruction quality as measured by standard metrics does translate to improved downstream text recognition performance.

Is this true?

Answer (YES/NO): YES